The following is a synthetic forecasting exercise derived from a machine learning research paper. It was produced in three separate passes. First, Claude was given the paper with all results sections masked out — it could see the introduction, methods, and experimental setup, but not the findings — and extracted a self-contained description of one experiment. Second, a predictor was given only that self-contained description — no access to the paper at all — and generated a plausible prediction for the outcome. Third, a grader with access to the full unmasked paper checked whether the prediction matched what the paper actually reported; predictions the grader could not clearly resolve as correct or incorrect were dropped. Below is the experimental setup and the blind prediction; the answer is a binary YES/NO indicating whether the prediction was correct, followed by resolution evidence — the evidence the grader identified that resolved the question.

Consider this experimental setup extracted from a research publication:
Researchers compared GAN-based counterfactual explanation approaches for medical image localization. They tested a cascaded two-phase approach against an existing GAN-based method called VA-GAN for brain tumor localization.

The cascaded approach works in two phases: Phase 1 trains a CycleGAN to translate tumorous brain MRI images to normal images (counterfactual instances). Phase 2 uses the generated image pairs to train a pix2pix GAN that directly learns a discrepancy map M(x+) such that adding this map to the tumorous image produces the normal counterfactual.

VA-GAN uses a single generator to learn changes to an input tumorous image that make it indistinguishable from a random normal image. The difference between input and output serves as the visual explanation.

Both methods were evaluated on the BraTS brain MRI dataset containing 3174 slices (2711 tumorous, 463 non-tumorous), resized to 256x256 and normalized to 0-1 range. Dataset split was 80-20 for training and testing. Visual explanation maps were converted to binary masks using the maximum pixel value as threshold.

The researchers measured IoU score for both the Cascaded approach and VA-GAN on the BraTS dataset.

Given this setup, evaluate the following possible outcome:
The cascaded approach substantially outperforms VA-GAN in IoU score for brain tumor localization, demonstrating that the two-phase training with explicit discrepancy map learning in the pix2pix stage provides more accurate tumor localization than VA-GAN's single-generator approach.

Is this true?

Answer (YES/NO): NO